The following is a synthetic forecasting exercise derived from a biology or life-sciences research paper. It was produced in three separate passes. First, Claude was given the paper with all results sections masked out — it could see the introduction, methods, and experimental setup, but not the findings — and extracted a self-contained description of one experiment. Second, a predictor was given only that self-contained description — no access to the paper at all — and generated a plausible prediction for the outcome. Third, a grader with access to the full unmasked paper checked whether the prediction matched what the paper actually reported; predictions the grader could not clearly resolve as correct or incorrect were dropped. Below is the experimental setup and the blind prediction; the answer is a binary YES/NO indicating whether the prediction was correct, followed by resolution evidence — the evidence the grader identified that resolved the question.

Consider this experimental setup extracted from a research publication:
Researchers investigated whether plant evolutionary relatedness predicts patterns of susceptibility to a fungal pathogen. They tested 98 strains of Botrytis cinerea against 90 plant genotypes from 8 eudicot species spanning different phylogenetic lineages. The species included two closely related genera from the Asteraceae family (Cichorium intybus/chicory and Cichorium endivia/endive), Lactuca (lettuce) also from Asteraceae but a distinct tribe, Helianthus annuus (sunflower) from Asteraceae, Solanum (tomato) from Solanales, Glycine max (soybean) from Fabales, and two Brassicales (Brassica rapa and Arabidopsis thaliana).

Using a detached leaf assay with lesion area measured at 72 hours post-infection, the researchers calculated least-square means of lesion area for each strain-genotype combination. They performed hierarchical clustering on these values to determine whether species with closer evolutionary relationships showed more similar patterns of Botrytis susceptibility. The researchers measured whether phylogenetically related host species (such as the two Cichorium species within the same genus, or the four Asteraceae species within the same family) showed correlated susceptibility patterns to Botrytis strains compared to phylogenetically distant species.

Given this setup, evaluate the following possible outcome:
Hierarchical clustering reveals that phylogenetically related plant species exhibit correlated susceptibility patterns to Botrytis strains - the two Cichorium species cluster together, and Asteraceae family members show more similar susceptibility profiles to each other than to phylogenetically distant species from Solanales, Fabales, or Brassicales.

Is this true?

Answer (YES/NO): NO